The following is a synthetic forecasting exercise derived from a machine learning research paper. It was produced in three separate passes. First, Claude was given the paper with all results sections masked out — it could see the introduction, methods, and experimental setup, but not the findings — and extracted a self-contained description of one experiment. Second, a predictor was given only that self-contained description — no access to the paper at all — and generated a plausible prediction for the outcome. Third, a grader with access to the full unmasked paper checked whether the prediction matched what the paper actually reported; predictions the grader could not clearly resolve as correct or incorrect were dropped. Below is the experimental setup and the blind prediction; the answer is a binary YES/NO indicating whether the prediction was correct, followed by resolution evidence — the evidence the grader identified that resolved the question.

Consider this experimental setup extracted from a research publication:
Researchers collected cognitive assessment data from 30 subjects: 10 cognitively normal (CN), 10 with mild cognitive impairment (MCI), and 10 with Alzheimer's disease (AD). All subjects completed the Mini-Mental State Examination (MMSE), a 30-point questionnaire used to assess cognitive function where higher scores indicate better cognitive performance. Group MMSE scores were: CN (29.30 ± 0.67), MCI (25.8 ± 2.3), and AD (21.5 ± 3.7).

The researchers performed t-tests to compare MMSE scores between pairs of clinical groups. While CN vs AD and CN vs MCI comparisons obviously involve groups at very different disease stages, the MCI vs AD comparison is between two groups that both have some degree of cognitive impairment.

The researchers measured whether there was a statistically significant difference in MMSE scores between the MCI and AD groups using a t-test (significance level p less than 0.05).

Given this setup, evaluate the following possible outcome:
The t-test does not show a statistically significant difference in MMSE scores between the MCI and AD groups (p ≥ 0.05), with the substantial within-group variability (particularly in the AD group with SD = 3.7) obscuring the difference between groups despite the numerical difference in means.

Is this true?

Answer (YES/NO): NO